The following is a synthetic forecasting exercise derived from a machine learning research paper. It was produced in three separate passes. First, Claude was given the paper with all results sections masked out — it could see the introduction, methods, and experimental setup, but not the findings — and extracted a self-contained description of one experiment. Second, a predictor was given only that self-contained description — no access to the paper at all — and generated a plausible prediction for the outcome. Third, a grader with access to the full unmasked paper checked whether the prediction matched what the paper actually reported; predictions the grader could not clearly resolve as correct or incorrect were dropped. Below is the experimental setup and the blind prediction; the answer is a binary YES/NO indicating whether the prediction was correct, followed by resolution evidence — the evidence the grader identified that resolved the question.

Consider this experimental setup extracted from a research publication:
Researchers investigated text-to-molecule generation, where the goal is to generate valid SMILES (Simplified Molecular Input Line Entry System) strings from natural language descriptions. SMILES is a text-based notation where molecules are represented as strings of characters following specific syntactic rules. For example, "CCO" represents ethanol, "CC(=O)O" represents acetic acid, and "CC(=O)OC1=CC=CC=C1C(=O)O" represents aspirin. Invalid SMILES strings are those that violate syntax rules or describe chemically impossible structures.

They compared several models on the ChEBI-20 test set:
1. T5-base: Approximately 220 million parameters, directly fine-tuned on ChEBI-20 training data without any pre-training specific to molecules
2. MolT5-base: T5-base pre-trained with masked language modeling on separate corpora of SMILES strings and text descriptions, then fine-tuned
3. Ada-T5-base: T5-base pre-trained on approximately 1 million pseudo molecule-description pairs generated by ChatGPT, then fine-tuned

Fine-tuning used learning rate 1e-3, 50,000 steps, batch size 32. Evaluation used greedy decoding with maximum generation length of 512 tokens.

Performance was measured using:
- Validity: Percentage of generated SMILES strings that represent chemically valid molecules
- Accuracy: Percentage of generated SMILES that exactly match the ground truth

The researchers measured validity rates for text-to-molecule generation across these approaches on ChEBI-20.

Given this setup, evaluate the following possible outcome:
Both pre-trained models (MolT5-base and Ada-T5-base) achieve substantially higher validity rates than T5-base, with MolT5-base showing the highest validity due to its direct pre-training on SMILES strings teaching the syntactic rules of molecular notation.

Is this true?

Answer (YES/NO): NO